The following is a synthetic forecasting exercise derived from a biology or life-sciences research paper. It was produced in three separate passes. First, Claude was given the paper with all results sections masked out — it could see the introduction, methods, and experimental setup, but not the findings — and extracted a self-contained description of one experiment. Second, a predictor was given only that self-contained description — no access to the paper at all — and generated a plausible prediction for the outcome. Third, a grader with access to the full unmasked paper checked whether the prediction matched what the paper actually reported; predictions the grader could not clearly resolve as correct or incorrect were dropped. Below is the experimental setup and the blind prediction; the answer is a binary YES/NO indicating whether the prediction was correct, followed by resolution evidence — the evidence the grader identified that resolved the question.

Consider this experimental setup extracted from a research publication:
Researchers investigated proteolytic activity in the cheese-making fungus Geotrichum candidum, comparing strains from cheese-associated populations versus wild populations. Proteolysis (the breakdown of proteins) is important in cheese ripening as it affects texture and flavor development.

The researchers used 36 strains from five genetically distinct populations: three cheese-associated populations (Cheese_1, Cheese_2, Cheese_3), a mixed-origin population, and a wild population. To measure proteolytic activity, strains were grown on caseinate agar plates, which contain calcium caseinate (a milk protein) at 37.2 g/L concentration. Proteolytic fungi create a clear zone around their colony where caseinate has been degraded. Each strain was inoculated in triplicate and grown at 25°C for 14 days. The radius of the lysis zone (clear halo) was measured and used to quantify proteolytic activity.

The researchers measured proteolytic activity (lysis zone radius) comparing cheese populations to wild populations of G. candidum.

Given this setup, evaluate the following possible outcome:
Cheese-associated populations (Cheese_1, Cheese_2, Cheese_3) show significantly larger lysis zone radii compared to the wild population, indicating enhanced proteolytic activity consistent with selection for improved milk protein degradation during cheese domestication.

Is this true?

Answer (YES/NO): NO